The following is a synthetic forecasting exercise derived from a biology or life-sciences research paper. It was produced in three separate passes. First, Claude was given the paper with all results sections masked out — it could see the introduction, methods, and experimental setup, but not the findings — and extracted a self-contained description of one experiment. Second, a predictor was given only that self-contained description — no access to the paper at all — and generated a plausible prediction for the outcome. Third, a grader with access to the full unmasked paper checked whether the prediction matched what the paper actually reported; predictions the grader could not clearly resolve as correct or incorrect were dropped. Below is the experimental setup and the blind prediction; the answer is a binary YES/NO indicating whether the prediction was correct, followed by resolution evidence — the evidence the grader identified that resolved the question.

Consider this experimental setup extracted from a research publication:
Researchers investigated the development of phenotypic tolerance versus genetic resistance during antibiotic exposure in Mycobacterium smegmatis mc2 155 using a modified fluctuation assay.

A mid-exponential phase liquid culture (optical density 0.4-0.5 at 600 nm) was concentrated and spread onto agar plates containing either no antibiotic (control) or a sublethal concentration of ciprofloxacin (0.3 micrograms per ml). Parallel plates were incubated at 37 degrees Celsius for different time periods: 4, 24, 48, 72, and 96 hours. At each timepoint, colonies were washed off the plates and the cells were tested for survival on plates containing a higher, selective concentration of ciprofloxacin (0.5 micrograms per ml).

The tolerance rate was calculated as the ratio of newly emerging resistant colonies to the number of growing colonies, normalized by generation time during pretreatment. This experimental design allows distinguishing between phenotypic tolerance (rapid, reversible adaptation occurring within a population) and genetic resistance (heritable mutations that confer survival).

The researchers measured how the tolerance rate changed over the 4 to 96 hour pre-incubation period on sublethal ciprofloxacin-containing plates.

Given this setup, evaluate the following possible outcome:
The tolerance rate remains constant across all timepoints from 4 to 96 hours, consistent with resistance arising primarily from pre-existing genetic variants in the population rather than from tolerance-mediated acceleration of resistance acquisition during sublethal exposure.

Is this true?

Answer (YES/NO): NO